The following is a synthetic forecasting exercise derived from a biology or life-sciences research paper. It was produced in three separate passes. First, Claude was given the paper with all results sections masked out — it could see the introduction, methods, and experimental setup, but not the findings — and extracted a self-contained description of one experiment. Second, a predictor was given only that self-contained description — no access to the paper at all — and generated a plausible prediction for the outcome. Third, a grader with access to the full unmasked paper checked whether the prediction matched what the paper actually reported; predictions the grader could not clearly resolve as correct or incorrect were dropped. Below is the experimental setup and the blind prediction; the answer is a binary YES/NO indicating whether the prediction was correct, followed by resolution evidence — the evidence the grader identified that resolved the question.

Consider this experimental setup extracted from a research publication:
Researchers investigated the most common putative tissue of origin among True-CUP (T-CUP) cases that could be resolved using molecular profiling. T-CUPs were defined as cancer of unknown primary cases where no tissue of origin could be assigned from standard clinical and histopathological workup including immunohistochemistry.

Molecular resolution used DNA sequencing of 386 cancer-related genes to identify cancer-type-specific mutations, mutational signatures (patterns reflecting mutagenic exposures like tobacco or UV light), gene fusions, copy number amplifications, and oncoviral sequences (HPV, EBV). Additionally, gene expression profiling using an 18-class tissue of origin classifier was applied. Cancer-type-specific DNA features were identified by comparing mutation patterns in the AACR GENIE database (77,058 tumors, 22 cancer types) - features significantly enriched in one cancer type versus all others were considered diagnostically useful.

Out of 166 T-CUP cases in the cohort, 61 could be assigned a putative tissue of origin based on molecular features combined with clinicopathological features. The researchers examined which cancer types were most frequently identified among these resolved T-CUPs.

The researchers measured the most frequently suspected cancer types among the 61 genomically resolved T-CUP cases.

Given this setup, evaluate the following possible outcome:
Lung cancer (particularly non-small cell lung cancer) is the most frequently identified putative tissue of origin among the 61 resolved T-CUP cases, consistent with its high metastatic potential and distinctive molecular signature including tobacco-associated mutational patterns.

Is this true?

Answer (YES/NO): YES